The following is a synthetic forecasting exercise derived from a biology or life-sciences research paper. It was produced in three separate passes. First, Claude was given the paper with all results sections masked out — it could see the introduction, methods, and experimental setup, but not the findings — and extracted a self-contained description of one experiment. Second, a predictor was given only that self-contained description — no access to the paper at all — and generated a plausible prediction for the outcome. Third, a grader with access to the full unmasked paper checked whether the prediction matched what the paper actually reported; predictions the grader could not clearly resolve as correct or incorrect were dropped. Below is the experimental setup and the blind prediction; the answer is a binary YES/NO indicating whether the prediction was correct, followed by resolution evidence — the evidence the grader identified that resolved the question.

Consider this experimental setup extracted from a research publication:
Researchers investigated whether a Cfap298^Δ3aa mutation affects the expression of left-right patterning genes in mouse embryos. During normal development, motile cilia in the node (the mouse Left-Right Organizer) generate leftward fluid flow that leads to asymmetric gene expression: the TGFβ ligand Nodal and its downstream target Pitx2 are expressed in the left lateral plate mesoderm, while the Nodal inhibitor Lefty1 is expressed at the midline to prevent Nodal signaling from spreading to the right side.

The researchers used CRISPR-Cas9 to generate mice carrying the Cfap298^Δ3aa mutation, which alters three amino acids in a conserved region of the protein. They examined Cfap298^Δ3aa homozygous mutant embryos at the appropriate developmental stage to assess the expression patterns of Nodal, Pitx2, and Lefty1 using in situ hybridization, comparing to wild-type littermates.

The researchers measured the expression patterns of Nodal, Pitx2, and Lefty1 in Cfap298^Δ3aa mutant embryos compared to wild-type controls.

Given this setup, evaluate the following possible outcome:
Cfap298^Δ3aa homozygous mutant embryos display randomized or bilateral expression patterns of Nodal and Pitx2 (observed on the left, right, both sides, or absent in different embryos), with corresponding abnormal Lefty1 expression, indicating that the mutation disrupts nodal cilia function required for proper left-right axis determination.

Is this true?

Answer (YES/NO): YES